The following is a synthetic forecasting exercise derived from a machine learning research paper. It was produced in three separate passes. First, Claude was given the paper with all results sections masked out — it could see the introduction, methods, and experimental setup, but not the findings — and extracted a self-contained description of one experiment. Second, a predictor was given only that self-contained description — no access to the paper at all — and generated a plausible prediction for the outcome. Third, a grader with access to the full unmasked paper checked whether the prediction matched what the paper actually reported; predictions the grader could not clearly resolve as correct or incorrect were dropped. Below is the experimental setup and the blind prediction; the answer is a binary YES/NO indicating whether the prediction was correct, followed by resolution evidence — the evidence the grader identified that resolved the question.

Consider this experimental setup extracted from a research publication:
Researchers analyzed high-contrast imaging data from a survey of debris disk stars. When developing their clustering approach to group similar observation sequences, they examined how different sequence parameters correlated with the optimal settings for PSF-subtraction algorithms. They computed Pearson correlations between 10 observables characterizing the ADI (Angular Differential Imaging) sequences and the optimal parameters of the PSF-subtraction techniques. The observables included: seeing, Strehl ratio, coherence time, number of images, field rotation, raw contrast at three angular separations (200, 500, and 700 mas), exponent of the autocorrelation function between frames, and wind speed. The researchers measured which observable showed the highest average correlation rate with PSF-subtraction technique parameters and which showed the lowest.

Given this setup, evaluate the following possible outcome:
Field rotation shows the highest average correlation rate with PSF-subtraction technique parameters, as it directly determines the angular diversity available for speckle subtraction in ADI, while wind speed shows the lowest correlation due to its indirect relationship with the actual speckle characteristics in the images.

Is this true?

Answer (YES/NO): NO